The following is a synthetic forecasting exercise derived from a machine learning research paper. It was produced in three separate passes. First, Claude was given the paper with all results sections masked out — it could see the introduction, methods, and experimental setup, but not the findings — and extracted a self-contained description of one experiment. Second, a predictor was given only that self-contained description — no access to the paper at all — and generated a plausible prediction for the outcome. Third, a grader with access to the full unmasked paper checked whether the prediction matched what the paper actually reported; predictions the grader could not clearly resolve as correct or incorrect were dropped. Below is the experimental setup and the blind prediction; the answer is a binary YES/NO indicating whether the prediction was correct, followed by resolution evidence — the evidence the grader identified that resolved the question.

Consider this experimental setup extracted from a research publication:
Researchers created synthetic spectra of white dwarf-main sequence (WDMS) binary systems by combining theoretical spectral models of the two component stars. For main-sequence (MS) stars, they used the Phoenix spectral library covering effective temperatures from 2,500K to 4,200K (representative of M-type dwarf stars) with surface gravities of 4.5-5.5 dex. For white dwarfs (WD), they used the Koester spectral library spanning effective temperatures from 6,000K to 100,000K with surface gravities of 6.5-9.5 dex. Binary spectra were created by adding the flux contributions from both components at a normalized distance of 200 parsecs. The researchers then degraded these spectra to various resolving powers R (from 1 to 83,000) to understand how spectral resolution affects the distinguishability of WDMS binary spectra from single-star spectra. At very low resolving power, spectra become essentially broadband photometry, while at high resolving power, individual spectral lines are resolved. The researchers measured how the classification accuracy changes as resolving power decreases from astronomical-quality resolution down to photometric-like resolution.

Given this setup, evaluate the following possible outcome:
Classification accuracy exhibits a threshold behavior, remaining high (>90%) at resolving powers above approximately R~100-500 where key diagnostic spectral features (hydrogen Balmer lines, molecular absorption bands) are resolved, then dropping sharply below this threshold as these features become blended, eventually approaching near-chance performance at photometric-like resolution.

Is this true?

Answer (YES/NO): NO